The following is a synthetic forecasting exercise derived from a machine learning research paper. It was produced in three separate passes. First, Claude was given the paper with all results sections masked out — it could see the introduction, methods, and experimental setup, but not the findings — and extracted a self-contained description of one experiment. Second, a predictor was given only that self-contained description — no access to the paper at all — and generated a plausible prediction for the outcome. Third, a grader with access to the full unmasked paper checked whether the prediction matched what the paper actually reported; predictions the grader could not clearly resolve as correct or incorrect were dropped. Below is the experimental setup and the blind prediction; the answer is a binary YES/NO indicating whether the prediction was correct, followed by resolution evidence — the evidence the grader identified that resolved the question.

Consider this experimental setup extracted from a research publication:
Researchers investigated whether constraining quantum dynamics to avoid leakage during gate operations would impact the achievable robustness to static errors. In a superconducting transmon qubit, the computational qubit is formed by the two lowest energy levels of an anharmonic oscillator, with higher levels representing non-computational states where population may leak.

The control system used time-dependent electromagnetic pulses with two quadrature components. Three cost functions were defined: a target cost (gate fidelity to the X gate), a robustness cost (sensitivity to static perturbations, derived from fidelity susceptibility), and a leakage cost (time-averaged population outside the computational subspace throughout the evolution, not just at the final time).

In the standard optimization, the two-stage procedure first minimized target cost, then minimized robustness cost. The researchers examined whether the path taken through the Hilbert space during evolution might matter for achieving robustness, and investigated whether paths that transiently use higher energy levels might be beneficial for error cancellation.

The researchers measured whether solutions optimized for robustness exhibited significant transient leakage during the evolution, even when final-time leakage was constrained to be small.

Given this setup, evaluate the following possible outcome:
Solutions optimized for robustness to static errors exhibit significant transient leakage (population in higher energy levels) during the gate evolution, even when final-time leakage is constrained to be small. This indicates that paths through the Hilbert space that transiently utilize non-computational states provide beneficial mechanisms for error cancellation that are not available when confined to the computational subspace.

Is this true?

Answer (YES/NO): YES